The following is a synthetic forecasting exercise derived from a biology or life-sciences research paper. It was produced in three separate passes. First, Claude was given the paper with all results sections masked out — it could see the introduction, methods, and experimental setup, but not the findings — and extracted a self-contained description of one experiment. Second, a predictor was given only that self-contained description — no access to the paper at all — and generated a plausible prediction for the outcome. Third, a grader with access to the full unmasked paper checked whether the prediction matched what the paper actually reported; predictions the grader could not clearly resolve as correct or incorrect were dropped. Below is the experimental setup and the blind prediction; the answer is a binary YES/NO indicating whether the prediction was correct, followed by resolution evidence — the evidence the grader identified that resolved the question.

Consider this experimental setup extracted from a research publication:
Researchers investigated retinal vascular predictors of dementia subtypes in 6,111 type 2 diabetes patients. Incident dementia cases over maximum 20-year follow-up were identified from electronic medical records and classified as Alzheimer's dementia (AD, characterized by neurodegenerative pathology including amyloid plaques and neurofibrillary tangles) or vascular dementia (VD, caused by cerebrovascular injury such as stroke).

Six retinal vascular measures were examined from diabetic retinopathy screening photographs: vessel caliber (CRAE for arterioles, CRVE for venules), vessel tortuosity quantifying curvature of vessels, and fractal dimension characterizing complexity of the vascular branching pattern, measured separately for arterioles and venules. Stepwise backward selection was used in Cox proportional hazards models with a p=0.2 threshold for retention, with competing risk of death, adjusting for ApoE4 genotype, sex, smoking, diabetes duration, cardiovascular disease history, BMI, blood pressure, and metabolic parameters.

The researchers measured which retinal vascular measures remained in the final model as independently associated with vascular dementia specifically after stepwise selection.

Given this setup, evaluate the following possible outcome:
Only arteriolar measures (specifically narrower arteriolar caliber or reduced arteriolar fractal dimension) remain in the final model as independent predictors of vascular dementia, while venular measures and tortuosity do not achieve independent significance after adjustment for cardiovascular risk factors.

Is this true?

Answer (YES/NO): NO